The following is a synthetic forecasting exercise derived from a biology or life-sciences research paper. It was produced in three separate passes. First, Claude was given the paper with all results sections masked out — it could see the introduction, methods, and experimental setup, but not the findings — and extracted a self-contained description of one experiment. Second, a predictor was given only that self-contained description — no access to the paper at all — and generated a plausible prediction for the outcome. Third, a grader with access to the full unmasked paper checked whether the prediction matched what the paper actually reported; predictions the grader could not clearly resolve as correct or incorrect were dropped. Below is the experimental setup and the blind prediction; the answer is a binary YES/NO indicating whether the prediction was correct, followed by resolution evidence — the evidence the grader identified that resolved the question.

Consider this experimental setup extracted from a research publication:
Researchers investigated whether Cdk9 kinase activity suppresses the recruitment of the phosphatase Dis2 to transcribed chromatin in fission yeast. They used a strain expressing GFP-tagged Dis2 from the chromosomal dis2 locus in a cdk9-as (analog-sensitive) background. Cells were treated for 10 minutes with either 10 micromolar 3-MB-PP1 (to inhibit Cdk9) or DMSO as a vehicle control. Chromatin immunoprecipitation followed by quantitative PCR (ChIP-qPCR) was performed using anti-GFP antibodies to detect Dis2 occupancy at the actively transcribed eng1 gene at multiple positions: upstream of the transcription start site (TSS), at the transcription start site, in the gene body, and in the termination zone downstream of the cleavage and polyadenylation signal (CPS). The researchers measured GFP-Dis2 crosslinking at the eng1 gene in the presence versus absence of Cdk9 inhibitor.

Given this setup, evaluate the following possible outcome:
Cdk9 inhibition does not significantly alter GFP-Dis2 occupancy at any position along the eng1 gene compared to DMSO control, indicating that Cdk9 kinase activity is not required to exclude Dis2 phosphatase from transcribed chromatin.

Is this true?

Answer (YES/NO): NO